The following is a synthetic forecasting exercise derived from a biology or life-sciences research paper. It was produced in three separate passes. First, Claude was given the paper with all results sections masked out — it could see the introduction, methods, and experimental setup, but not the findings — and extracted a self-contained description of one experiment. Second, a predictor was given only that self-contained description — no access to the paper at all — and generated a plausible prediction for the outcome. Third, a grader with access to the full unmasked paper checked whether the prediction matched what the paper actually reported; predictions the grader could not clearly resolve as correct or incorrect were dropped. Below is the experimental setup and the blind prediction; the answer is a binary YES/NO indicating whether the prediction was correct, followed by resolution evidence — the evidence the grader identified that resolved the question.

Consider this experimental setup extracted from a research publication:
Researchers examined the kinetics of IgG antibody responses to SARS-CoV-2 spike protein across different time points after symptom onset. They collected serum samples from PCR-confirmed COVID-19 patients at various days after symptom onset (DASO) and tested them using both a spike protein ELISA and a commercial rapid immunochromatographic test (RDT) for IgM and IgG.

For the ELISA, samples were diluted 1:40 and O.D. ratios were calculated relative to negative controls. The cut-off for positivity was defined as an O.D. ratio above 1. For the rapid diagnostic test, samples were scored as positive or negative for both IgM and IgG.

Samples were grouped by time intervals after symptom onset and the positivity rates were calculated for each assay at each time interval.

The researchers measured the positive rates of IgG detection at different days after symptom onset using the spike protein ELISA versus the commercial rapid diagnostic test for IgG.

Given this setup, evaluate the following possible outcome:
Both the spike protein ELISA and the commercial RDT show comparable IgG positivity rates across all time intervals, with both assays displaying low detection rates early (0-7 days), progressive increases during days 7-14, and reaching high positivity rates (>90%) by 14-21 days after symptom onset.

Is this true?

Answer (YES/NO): NO